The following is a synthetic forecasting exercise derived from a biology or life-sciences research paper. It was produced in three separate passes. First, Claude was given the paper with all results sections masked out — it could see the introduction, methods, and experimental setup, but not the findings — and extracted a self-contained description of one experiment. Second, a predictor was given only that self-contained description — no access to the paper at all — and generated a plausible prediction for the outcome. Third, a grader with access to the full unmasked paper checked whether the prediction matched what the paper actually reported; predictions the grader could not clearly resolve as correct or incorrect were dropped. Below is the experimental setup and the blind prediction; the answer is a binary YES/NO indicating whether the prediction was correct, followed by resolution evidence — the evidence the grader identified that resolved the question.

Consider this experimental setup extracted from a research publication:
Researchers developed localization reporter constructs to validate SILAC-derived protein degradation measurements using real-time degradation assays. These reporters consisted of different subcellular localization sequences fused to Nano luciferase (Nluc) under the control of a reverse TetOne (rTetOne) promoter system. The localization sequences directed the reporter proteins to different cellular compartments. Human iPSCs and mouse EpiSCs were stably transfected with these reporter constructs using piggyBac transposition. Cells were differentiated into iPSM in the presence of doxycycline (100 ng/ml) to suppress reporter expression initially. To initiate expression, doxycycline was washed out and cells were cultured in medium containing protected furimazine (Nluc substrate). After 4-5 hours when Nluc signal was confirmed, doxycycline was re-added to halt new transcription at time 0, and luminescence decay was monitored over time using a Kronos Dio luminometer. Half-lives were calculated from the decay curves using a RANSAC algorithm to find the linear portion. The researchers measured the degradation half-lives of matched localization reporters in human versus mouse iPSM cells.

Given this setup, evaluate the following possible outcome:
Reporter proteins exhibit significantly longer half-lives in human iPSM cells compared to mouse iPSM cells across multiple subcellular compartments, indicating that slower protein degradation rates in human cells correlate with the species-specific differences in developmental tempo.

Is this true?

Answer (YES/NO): YES